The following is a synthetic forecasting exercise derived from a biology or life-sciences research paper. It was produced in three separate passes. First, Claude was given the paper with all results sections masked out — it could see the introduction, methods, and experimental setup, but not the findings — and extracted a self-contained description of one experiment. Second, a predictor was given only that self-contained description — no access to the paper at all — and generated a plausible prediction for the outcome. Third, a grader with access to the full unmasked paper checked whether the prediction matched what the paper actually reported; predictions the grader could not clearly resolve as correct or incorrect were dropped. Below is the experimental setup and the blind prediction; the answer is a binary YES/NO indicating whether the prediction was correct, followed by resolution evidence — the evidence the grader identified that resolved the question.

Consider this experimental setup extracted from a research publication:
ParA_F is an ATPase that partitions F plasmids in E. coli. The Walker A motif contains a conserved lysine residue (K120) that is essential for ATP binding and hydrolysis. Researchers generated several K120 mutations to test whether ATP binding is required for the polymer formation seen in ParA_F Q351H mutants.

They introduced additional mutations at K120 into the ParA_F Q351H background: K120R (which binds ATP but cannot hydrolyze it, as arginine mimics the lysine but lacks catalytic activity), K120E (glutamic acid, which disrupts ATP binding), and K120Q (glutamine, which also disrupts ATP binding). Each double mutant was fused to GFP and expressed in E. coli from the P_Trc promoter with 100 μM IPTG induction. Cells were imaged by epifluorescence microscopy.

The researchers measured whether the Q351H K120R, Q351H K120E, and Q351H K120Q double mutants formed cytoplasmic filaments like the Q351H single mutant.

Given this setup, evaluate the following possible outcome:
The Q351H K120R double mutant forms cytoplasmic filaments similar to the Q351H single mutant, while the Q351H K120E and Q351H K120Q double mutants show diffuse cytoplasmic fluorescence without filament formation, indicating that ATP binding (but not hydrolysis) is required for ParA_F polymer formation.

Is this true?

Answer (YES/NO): NO